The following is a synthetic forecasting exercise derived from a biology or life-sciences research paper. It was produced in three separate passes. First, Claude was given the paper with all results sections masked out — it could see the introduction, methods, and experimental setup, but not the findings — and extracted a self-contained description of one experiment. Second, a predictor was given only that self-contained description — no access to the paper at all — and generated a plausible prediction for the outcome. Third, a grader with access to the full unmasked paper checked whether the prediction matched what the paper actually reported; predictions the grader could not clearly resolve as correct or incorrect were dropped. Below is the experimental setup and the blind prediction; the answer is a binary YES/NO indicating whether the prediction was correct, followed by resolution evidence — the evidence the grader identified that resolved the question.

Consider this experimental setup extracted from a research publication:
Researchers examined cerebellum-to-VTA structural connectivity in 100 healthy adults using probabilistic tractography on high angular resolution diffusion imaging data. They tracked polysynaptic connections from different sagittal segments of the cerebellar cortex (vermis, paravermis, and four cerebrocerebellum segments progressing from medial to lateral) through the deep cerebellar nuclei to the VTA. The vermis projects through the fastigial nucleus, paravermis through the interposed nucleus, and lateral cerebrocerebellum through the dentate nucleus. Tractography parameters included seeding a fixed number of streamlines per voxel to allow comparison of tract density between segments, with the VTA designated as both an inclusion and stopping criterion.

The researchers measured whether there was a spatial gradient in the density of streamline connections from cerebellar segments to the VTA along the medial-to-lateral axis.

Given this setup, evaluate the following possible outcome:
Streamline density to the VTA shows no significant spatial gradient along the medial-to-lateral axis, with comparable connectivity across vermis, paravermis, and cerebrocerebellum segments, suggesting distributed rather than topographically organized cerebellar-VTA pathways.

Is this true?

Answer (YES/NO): NO